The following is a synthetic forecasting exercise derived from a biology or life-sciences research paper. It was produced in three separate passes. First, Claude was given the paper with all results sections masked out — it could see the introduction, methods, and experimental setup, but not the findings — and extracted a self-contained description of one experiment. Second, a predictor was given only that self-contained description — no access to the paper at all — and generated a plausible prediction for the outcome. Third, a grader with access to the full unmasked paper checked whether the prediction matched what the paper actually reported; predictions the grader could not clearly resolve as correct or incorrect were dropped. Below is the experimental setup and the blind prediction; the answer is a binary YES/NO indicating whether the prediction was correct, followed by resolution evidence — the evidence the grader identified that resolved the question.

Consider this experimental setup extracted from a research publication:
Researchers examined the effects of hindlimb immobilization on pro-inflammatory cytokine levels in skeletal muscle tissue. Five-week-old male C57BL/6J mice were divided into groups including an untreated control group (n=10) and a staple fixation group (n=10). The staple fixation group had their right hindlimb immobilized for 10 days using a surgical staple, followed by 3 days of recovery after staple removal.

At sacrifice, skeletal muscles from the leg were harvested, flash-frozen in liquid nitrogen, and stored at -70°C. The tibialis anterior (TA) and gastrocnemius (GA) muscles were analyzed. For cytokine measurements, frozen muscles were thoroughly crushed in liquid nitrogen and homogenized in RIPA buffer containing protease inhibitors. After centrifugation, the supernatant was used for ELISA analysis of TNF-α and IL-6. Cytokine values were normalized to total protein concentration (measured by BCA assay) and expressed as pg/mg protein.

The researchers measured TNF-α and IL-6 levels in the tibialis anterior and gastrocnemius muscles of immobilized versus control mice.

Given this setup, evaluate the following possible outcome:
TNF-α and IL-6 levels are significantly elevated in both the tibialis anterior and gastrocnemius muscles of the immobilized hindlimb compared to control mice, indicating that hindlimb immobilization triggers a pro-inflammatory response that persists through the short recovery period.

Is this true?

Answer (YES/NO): YES